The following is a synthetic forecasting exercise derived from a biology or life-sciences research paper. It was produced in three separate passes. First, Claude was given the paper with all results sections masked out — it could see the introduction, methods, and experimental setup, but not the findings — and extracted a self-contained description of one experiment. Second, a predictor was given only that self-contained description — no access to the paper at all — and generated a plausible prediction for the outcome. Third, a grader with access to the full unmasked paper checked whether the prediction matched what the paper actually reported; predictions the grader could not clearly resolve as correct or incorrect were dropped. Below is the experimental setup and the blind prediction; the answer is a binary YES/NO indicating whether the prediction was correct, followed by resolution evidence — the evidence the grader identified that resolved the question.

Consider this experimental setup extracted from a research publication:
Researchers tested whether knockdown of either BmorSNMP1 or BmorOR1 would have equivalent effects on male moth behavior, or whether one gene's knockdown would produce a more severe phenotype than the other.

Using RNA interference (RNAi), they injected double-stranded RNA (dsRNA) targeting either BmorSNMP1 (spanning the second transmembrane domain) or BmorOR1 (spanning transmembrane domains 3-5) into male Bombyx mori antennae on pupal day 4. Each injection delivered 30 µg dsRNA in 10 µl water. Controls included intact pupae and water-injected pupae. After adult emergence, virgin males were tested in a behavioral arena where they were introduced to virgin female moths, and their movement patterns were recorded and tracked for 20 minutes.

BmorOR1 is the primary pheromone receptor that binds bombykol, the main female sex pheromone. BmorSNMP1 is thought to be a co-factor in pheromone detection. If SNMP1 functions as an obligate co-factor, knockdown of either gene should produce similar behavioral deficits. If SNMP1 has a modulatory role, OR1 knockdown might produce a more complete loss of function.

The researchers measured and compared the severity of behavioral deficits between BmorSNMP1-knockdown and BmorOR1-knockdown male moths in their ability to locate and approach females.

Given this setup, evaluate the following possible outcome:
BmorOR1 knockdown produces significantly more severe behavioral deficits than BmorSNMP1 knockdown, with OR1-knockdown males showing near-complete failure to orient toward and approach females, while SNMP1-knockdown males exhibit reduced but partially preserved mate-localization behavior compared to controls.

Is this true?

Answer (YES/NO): NO